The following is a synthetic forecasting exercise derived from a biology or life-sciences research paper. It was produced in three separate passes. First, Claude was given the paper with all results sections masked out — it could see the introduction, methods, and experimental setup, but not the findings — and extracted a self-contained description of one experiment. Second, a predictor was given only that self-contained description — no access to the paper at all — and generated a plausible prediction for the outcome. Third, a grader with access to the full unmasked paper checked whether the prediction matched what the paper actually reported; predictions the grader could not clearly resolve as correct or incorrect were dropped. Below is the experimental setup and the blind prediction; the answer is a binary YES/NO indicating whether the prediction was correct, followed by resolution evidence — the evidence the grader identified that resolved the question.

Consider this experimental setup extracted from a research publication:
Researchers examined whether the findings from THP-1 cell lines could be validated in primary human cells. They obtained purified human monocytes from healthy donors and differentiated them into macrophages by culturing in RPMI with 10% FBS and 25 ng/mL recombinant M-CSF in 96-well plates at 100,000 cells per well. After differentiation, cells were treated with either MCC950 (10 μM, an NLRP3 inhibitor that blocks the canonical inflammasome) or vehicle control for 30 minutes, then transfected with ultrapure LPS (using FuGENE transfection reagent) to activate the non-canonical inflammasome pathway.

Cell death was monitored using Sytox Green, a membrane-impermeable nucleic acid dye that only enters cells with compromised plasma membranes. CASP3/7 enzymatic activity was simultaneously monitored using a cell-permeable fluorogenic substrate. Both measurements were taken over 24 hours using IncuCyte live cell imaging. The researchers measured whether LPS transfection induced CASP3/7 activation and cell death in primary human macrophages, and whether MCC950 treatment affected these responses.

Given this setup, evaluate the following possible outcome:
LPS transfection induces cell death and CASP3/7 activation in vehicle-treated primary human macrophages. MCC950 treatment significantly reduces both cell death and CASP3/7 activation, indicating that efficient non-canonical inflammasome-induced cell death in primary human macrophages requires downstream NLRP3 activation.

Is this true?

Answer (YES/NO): NO